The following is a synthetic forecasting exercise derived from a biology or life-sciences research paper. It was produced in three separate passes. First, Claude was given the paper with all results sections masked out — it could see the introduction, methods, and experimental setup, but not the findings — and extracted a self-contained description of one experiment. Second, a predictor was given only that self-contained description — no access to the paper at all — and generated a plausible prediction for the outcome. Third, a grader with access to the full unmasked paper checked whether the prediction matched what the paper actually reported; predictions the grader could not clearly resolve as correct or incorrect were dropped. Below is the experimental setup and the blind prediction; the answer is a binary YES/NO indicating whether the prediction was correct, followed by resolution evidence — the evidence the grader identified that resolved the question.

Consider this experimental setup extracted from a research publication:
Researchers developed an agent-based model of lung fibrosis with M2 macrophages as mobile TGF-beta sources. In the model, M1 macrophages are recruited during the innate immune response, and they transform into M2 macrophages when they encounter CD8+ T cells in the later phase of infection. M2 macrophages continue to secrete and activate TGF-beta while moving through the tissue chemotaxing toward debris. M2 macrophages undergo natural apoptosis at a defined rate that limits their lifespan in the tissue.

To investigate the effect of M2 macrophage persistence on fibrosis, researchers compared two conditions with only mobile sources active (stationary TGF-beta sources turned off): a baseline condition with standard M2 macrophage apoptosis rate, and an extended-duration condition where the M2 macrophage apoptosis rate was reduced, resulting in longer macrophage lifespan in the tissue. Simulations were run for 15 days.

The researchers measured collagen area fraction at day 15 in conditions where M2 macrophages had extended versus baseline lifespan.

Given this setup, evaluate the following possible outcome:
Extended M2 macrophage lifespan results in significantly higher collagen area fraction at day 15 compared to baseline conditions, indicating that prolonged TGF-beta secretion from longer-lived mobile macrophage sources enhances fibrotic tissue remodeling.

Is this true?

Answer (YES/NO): YES